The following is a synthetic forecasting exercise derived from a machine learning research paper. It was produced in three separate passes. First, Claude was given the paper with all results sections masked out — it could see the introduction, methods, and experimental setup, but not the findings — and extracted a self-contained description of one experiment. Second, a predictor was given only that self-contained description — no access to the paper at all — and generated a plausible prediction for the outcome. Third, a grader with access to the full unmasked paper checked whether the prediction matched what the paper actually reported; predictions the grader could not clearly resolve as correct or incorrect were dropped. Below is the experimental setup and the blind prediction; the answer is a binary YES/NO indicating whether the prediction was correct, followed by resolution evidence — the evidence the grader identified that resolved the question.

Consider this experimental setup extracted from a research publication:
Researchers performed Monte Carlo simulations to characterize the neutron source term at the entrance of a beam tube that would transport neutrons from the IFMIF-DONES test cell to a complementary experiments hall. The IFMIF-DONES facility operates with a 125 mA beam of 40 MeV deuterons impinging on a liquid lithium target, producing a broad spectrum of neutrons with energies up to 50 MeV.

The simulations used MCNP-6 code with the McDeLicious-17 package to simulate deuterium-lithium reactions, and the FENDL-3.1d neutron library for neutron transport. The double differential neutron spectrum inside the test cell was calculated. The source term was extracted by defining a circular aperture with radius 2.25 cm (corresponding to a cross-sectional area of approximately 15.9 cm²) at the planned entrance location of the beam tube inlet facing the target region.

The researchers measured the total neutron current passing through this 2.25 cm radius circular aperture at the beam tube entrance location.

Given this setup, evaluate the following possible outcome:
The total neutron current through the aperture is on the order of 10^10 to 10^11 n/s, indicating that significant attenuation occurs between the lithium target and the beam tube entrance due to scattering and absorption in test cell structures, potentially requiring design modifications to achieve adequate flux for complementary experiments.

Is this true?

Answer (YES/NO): NO